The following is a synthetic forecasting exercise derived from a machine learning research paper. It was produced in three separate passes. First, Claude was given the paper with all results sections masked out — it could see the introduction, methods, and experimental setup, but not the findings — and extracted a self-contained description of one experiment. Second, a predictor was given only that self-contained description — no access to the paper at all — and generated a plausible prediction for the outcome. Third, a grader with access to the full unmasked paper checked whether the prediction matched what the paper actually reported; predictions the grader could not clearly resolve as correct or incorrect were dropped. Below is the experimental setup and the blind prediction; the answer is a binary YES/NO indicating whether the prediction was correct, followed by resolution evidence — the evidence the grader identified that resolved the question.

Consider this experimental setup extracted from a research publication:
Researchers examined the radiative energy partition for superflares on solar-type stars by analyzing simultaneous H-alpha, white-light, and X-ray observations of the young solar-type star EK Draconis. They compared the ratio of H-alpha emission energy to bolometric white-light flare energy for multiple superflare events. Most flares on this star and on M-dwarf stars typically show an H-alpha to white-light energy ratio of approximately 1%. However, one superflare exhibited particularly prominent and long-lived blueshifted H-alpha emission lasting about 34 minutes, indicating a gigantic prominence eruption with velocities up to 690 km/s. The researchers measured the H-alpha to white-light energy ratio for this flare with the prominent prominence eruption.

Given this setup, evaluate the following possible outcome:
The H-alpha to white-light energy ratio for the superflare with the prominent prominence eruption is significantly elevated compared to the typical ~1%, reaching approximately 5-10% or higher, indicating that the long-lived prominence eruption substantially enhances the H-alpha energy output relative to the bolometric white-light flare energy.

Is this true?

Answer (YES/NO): YES